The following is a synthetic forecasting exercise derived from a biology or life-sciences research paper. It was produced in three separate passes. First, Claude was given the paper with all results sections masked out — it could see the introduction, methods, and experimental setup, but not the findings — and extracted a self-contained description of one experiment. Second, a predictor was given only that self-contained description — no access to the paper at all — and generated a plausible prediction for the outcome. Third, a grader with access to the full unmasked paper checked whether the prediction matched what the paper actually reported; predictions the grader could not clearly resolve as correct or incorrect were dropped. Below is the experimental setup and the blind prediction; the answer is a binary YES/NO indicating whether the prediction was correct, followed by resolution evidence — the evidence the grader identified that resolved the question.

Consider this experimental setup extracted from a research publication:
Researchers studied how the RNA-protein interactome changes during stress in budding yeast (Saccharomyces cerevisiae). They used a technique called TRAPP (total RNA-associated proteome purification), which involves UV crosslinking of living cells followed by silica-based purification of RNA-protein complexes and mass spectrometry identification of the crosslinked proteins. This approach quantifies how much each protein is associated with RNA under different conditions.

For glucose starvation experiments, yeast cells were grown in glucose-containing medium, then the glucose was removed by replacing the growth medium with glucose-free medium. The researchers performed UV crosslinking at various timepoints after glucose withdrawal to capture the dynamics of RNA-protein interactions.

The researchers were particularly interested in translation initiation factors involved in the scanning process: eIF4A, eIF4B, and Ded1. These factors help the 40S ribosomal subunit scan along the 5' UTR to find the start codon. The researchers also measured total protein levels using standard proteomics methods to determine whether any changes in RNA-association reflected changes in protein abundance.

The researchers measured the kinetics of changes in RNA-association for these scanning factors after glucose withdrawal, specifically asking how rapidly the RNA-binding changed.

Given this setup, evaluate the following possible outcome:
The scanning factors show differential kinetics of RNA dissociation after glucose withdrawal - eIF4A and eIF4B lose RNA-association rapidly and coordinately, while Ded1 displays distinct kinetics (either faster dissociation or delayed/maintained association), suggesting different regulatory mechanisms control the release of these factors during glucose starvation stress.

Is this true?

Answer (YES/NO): YES